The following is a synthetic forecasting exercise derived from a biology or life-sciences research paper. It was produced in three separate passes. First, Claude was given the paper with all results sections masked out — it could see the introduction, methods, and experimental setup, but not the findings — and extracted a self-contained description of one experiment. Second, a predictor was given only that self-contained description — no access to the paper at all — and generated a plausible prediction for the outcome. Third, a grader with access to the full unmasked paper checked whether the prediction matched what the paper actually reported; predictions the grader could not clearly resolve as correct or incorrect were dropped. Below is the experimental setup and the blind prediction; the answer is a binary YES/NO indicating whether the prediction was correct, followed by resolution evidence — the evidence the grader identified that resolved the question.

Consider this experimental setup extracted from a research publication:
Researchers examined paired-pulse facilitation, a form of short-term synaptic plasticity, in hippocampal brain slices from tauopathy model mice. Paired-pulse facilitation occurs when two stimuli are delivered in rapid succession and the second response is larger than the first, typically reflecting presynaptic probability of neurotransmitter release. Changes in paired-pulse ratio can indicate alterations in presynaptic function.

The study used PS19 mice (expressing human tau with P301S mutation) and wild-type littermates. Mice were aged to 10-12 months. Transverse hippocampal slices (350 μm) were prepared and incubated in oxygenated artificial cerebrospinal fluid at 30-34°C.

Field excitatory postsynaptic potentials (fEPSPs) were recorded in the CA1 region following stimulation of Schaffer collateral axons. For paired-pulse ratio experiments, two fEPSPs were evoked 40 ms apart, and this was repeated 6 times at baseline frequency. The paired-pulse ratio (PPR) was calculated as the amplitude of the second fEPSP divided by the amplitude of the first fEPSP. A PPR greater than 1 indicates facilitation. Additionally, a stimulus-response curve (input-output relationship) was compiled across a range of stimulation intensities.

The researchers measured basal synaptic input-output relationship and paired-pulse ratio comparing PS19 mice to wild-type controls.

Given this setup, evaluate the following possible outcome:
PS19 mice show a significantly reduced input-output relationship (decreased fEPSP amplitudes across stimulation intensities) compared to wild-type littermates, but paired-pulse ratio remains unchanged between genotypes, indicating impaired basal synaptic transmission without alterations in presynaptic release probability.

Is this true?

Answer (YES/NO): YES